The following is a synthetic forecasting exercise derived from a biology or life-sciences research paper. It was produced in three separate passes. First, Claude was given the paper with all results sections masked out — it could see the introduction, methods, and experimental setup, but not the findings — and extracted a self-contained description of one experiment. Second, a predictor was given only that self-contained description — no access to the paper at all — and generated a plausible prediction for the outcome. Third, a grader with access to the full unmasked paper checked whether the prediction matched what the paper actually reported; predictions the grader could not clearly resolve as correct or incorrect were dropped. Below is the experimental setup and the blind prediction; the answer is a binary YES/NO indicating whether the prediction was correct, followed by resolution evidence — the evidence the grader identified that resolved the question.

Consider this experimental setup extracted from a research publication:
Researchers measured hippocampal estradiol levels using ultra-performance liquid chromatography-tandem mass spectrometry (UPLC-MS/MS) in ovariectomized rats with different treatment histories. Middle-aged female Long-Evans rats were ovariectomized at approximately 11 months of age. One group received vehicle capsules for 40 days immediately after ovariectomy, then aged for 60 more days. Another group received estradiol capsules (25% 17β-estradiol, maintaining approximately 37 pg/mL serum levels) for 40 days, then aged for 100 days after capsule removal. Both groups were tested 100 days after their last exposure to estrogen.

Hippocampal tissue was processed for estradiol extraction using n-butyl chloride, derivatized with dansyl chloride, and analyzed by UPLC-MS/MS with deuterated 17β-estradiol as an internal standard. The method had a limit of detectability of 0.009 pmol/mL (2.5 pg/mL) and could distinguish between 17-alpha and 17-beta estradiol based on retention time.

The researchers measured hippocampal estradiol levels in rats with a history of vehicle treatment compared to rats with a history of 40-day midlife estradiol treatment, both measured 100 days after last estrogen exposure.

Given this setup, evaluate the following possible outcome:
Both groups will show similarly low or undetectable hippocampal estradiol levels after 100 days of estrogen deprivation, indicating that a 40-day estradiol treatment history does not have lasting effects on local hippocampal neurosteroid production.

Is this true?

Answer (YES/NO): NO